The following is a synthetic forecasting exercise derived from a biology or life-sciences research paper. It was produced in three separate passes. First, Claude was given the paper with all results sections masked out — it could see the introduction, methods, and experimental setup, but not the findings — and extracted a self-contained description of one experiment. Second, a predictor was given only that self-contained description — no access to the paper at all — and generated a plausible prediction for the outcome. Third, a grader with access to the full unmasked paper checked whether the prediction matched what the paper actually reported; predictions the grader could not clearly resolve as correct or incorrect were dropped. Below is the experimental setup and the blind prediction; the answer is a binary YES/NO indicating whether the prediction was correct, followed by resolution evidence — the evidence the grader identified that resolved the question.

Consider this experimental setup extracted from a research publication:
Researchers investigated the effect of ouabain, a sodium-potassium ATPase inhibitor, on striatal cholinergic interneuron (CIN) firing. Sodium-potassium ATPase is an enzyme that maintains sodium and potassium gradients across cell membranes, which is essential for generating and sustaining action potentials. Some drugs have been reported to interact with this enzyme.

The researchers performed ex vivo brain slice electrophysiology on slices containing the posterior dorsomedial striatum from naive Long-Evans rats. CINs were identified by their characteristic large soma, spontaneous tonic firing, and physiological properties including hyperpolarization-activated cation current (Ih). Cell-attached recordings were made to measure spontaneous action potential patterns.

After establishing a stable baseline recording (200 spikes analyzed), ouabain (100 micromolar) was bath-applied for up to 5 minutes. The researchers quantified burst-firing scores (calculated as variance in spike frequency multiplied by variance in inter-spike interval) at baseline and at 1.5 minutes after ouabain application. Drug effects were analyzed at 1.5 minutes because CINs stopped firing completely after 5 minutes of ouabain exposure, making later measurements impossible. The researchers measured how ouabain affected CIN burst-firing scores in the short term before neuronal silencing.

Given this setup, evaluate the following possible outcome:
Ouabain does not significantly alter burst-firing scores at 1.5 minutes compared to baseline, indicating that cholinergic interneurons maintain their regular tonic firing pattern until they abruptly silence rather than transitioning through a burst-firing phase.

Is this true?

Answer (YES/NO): YES